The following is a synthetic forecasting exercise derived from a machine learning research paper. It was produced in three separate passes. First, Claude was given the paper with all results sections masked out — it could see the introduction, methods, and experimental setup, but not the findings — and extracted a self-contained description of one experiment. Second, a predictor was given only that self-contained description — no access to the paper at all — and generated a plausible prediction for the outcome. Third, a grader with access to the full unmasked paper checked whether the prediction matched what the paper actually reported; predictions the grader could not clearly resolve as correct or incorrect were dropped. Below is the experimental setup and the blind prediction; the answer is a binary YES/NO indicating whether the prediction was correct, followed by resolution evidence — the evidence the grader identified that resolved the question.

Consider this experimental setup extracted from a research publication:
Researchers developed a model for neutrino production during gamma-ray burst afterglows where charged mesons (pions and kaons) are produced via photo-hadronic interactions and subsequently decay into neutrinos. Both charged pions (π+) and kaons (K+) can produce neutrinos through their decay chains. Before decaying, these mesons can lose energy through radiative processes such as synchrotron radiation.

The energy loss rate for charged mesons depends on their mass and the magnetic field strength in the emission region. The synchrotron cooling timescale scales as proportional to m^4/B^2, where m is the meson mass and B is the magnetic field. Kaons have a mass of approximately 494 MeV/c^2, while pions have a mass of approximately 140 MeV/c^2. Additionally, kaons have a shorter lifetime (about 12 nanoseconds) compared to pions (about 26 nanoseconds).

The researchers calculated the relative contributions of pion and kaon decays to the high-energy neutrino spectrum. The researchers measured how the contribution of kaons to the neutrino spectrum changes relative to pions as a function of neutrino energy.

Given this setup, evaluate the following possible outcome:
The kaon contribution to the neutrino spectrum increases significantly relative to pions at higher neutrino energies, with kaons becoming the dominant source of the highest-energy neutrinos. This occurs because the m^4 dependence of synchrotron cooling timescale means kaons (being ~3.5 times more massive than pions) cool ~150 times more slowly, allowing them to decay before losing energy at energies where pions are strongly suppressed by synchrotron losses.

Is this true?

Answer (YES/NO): NO